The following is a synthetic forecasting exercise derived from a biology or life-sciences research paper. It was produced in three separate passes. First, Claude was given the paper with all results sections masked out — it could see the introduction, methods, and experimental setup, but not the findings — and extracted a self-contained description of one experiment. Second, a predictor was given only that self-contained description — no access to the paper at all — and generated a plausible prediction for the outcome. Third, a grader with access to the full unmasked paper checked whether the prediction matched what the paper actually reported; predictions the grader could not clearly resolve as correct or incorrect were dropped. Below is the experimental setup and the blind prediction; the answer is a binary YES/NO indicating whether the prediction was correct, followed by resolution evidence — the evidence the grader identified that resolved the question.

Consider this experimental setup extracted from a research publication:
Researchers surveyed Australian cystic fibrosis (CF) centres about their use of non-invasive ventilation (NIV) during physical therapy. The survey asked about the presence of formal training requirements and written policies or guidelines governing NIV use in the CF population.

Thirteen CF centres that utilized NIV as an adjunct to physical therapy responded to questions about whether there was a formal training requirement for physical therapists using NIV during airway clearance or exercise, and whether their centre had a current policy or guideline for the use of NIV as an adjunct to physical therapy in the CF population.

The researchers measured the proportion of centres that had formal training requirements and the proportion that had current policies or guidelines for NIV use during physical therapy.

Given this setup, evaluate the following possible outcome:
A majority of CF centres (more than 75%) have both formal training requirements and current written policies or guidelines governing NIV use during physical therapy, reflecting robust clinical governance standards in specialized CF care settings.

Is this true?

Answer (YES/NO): NO